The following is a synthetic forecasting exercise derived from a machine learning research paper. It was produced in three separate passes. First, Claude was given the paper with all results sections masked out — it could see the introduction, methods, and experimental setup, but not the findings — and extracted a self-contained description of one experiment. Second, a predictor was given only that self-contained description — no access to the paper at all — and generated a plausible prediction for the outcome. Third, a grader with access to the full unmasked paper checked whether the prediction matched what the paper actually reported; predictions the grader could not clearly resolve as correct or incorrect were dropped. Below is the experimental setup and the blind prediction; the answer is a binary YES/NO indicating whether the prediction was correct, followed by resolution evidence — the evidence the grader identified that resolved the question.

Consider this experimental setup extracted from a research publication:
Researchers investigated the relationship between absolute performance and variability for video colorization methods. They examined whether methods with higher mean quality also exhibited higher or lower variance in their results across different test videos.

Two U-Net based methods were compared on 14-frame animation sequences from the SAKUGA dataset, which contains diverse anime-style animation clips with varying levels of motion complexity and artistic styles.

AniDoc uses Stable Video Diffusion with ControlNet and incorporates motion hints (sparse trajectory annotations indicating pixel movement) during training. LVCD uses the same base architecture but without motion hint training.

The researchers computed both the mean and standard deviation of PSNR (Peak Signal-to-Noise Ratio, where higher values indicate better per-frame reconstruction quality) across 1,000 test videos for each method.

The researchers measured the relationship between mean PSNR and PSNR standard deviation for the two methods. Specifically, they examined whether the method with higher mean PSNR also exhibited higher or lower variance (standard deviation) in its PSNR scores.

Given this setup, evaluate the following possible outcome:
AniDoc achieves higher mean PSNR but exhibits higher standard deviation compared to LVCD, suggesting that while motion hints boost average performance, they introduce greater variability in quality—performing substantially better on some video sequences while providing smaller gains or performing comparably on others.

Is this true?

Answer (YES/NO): YES